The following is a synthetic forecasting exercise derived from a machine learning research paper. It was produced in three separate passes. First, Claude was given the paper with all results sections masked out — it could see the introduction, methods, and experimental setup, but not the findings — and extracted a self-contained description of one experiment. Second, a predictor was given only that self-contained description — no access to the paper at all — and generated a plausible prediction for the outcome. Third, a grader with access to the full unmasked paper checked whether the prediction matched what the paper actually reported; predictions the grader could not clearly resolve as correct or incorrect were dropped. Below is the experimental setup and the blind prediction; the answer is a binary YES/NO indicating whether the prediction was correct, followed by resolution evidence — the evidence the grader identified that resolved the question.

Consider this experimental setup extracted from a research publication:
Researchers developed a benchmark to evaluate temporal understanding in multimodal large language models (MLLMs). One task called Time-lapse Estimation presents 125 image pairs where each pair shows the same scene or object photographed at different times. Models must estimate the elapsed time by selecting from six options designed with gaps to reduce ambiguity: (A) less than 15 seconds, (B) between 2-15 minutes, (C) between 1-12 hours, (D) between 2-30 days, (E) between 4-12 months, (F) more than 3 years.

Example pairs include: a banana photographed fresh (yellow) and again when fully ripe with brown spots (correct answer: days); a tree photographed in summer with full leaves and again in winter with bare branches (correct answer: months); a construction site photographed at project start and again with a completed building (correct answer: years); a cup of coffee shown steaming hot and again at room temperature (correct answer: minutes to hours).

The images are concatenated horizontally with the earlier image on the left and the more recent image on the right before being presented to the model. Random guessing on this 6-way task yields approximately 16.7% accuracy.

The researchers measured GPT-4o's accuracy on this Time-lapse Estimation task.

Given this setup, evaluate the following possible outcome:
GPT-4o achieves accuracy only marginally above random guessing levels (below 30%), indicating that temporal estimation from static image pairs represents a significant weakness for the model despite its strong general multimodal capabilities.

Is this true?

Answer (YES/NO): NO